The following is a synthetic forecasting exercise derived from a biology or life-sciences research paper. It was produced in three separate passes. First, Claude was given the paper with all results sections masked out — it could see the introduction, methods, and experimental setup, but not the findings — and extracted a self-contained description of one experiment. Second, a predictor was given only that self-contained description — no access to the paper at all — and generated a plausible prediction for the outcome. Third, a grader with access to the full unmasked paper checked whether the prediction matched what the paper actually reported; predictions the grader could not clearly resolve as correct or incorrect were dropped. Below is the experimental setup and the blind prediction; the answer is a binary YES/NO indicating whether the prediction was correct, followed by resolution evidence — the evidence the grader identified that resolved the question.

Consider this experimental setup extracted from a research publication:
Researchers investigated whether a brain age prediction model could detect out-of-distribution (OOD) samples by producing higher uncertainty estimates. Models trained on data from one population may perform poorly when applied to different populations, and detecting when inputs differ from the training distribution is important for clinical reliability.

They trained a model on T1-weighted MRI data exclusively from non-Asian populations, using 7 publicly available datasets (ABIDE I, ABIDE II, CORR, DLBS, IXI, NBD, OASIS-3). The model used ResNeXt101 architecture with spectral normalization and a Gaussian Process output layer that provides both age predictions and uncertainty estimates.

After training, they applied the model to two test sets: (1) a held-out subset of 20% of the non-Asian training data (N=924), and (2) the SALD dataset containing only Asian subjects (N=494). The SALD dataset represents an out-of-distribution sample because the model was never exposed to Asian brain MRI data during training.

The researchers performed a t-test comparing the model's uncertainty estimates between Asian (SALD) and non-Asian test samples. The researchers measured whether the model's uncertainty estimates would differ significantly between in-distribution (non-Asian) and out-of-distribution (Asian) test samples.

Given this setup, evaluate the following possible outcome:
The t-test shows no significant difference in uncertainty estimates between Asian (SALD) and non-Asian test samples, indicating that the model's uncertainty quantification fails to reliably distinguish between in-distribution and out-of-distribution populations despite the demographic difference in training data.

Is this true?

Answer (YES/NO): NO